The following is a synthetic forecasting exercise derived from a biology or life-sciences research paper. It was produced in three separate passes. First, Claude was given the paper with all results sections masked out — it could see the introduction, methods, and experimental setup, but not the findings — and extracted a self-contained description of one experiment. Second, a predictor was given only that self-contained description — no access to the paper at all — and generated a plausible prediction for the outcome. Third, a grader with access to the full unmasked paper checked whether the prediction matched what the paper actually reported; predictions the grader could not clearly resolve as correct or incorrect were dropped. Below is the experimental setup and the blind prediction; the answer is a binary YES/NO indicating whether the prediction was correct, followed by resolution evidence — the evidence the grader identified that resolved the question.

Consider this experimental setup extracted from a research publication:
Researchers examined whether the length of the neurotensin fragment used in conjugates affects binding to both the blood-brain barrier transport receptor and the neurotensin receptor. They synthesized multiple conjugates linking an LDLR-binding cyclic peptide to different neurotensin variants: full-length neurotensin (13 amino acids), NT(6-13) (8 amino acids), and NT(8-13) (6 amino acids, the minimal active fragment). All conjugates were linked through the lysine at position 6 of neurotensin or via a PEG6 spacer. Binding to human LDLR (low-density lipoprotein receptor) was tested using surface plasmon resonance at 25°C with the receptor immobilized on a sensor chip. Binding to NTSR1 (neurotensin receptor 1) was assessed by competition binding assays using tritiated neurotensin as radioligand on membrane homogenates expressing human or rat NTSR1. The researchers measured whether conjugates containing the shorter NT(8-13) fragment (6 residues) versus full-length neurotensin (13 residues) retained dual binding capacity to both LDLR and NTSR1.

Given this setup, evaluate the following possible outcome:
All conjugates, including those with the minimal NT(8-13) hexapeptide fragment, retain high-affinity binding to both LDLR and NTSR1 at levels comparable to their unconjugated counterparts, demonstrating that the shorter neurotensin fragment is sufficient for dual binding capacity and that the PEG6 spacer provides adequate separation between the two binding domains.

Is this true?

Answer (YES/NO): YES